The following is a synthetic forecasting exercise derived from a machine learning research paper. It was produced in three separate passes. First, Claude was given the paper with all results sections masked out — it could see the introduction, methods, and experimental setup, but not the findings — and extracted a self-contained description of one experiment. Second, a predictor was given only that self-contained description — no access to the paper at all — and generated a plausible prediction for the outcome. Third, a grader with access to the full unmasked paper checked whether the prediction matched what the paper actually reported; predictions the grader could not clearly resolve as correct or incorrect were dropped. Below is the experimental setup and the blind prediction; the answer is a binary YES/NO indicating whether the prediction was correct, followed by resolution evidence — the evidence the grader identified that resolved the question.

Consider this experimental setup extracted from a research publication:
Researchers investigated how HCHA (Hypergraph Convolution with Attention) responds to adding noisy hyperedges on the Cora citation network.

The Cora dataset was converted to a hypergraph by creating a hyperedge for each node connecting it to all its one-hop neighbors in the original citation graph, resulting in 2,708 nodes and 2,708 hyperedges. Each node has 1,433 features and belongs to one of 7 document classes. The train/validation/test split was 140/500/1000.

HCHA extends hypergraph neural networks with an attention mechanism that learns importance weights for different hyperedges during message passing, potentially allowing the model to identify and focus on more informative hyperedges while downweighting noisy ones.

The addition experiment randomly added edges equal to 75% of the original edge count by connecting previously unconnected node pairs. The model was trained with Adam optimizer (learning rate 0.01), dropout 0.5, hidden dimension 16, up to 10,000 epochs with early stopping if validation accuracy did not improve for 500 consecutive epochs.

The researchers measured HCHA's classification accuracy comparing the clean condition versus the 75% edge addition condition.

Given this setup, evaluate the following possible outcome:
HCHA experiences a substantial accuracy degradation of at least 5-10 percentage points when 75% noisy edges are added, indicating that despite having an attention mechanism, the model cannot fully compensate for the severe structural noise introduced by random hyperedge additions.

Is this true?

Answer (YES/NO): YES